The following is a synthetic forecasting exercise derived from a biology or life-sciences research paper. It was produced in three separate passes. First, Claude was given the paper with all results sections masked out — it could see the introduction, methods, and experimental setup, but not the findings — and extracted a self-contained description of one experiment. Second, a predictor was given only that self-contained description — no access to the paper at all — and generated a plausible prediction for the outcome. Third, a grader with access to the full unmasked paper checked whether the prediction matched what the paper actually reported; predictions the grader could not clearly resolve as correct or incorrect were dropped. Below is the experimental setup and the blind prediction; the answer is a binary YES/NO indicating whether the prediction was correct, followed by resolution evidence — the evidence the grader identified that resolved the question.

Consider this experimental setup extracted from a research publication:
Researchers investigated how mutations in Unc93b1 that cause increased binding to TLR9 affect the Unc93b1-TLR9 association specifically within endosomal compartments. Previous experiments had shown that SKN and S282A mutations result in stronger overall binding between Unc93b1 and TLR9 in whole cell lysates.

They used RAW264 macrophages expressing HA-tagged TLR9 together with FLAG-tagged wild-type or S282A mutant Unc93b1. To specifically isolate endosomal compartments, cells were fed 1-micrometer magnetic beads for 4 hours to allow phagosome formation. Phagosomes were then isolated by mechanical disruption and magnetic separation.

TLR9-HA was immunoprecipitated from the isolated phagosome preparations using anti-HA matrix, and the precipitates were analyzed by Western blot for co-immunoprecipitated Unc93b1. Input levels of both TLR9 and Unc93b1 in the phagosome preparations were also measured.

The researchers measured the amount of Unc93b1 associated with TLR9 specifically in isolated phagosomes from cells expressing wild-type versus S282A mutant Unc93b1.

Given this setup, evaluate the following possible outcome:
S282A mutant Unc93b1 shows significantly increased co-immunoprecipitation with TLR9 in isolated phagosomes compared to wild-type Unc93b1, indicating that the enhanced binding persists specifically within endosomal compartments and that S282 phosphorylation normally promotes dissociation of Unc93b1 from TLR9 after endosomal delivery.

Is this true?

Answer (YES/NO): YES